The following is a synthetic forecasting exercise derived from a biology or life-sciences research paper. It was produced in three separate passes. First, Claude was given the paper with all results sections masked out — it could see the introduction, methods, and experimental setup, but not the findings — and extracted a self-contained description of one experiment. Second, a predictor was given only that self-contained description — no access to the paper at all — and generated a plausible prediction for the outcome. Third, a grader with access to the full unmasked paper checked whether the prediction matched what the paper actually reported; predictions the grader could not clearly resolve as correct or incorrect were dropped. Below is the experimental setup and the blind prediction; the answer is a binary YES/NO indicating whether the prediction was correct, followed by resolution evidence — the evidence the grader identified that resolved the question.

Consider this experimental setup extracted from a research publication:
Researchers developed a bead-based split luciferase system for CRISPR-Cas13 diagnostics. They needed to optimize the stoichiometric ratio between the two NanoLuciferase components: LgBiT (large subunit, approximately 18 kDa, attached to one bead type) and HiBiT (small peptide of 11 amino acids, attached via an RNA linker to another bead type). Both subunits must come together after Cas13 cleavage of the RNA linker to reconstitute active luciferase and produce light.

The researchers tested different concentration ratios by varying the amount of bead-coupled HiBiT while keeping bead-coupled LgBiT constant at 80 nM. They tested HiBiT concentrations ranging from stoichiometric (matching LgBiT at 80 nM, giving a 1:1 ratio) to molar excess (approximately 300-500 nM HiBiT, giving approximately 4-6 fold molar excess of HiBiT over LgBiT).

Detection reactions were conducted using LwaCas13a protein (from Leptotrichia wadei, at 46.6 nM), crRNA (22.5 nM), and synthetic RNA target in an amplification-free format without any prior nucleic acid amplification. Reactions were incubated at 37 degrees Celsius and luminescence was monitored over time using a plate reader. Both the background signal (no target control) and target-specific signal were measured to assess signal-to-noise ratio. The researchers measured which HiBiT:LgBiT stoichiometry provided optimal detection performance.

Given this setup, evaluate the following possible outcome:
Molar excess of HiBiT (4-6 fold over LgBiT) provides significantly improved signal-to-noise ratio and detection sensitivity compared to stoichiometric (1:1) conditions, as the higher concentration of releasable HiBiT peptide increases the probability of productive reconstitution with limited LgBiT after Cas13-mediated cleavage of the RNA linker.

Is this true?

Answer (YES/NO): YES